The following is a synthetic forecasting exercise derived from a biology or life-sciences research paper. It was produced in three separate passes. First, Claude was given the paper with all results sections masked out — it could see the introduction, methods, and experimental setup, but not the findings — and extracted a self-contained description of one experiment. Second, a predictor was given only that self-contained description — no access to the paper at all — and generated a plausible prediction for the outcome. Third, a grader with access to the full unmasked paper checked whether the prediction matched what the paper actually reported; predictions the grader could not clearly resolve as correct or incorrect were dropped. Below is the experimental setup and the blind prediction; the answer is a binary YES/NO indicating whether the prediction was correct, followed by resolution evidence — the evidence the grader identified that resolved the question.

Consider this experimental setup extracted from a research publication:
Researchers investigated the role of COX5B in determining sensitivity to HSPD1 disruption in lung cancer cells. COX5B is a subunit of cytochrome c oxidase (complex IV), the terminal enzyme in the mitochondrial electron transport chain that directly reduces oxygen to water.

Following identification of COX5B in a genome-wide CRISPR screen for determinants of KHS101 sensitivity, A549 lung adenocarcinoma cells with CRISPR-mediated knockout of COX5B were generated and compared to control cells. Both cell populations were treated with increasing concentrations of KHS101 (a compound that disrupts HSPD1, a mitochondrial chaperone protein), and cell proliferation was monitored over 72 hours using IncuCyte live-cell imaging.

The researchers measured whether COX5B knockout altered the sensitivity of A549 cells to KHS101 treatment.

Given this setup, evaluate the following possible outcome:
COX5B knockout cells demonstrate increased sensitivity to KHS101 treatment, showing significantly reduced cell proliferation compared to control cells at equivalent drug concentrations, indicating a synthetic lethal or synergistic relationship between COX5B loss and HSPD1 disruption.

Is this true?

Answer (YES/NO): NO